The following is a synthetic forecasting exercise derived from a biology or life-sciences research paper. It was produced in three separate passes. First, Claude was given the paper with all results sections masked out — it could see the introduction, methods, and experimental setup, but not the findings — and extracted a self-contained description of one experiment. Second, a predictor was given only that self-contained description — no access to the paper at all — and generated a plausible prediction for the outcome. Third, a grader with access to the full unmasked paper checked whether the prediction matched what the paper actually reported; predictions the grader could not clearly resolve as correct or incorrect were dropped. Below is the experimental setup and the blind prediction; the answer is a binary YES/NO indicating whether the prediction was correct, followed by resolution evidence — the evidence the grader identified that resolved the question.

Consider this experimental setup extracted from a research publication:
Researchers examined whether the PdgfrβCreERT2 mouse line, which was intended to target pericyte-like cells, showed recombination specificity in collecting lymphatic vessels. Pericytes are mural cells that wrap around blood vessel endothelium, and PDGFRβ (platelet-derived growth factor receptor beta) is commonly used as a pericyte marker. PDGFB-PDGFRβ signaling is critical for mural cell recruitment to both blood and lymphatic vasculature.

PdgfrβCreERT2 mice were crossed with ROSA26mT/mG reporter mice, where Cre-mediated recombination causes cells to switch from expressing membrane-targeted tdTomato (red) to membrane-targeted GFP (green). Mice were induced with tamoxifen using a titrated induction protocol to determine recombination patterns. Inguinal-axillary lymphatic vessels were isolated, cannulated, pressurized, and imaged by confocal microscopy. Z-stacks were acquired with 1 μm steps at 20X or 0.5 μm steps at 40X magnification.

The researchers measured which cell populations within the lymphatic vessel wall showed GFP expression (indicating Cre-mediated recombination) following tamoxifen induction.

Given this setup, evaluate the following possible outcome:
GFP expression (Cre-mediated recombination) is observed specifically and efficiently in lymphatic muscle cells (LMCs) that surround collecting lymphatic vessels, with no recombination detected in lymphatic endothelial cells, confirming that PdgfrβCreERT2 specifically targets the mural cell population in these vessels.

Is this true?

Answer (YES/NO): NO